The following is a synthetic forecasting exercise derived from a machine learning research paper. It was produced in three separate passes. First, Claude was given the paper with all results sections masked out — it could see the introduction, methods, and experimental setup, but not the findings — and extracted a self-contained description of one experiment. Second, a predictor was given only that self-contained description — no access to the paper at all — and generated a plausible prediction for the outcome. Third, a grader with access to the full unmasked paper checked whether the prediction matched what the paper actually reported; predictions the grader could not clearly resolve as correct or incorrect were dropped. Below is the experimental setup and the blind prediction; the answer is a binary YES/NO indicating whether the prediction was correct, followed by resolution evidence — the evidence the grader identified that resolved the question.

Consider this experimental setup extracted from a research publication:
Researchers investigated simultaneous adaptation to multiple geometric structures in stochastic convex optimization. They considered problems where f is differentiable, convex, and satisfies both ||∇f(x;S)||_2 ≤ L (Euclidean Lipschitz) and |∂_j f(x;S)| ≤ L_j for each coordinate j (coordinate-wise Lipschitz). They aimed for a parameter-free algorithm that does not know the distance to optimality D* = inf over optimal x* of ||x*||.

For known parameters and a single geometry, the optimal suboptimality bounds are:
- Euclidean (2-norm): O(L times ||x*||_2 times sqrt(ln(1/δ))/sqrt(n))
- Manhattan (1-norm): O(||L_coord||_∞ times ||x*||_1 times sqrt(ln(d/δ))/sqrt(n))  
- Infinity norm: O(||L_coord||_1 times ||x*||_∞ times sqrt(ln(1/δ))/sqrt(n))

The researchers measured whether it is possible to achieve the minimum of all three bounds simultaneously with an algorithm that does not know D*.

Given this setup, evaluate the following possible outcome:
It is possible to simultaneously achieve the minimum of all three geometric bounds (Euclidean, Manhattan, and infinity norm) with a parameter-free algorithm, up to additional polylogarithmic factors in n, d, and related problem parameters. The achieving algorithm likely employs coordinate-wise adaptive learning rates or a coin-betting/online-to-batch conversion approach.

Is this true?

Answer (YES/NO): NO